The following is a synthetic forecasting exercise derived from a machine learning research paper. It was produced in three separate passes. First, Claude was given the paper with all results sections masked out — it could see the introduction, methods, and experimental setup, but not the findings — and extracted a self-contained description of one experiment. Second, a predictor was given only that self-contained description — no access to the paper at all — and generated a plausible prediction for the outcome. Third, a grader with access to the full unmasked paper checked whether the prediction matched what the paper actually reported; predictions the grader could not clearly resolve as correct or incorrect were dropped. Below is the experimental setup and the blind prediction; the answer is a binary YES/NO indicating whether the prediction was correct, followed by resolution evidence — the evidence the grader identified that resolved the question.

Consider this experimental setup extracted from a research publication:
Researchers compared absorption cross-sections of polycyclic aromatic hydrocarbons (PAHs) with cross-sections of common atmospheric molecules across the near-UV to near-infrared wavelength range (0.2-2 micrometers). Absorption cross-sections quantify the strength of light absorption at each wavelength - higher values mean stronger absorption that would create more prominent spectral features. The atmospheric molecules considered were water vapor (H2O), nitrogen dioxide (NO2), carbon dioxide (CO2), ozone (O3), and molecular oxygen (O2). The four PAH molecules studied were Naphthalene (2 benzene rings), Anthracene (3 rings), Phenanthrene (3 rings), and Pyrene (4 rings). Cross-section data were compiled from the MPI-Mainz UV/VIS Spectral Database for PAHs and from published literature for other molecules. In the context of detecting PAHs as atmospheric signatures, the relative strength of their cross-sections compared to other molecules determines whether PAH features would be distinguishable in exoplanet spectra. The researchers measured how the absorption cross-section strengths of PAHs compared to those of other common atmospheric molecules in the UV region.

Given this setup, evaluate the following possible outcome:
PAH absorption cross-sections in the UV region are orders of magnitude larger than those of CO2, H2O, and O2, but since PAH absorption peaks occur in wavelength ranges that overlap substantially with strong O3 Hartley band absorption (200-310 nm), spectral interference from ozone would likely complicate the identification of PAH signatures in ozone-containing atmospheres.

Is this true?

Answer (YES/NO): NO